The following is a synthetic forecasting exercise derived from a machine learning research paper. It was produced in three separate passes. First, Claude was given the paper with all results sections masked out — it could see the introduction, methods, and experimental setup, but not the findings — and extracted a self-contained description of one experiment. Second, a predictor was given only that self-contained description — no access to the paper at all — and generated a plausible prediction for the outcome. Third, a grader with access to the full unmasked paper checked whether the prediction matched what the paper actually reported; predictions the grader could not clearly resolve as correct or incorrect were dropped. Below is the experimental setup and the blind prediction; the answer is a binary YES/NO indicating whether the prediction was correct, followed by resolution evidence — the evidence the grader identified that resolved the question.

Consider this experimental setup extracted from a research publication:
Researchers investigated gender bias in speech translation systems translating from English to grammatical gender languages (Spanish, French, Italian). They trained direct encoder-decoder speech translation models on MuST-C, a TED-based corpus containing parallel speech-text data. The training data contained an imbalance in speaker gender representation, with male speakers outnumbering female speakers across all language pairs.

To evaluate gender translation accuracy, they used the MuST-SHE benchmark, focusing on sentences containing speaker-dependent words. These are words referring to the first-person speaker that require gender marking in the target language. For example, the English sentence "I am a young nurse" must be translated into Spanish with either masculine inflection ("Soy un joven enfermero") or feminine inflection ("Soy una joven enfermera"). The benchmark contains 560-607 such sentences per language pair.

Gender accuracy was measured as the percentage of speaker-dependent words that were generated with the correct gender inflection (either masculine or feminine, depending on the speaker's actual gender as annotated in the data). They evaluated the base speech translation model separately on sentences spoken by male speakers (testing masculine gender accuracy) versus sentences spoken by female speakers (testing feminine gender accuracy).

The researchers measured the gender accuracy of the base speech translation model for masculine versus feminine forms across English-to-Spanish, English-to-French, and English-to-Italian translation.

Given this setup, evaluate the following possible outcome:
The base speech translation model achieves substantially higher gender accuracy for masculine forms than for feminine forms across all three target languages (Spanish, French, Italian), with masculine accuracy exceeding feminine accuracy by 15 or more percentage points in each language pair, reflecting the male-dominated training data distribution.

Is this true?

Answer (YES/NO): YES